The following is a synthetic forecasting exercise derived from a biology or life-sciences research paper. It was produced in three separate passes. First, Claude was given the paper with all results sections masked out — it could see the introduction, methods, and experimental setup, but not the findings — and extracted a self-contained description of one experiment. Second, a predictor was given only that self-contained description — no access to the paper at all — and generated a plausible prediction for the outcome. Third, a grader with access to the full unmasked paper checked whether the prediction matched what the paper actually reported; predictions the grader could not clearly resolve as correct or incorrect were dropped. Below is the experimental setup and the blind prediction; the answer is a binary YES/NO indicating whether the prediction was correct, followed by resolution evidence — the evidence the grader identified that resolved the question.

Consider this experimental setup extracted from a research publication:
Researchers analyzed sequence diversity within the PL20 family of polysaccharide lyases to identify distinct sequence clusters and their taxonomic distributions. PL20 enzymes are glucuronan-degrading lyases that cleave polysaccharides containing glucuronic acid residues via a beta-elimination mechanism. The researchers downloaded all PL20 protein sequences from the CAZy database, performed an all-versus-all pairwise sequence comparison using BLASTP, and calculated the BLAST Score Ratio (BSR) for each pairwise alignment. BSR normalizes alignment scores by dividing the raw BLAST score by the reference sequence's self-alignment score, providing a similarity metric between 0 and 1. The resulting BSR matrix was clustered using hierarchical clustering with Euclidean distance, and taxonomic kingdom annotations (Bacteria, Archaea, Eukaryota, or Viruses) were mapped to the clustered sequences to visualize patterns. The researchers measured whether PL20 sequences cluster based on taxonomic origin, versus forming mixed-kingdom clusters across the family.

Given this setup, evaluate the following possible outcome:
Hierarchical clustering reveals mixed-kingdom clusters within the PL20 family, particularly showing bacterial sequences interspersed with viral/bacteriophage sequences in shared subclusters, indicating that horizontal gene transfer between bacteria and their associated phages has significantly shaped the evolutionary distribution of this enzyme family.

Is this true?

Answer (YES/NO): NO